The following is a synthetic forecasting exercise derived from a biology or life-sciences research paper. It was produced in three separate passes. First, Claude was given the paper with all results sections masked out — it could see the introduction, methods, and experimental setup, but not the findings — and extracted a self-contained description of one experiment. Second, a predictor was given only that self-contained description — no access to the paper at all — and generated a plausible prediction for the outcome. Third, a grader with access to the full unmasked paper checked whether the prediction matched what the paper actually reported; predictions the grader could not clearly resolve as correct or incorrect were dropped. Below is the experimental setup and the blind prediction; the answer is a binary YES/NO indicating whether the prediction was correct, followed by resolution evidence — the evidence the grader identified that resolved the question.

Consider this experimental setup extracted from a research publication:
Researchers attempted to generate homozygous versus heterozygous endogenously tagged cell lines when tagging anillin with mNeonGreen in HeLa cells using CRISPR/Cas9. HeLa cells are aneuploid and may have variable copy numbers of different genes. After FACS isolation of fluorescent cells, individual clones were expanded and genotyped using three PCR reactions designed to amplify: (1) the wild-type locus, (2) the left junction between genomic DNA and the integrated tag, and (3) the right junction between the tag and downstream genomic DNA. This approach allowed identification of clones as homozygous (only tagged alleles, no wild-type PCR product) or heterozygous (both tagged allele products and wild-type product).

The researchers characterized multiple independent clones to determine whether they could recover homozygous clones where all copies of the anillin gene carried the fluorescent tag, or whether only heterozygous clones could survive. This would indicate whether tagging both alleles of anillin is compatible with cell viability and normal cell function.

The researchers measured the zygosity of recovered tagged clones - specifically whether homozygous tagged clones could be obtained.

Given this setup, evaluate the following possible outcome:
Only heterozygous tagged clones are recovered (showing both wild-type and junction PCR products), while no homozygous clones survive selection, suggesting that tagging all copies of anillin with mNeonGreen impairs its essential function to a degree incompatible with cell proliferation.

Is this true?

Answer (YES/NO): NO